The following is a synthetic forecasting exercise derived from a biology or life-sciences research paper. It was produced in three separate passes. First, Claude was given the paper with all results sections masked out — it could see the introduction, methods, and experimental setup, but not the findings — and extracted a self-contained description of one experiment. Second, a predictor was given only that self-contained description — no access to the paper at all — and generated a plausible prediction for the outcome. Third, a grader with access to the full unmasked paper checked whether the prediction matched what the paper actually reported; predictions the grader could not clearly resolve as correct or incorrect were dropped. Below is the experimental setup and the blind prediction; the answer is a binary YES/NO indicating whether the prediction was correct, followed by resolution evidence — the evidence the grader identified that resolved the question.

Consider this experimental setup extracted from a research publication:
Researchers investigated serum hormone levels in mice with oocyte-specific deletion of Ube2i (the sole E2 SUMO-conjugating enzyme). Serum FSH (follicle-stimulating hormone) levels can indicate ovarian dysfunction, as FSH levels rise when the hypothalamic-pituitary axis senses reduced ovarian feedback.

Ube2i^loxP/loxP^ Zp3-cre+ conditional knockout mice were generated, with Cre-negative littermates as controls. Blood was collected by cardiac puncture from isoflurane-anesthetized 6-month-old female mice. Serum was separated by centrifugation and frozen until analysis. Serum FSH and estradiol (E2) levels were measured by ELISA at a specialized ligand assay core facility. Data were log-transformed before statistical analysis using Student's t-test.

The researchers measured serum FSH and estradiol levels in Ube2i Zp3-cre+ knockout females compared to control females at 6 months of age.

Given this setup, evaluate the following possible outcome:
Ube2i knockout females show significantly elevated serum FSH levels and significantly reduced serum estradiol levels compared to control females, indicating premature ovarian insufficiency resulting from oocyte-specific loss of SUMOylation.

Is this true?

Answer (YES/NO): NO